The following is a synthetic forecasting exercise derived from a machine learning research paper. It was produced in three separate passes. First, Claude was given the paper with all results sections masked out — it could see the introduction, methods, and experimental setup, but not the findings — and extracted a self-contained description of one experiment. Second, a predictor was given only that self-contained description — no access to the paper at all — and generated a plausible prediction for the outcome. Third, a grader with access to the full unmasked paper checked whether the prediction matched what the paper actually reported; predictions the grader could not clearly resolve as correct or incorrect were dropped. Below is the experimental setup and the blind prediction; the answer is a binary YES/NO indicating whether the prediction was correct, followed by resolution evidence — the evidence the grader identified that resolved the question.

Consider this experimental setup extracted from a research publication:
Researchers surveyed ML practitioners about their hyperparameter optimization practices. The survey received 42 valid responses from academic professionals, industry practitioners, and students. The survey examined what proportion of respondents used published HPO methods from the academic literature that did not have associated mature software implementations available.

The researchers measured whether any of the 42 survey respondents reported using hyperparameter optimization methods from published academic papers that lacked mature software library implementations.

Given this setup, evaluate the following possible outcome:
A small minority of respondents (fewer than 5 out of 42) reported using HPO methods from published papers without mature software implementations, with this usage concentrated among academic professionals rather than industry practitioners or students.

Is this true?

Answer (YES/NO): NO